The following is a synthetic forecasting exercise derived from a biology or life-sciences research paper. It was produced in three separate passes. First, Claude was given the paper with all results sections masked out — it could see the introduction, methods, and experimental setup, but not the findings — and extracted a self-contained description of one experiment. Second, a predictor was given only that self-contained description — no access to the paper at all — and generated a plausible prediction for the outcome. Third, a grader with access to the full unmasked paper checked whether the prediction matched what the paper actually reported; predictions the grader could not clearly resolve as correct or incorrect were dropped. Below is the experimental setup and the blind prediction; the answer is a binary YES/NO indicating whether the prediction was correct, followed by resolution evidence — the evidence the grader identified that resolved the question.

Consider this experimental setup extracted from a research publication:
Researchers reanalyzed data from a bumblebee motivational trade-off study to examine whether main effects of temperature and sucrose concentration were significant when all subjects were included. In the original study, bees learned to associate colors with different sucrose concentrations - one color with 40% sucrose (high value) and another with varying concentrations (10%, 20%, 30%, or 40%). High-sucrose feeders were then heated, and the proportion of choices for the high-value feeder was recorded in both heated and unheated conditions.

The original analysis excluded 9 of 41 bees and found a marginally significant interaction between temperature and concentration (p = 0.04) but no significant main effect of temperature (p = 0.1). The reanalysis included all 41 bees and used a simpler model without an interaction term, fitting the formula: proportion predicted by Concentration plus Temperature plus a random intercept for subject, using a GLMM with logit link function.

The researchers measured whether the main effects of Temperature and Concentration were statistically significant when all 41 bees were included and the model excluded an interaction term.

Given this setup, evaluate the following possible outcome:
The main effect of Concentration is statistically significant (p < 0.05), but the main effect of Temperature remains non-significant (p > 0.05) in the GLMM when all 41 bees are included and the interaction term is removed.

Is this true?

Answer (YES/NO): NO